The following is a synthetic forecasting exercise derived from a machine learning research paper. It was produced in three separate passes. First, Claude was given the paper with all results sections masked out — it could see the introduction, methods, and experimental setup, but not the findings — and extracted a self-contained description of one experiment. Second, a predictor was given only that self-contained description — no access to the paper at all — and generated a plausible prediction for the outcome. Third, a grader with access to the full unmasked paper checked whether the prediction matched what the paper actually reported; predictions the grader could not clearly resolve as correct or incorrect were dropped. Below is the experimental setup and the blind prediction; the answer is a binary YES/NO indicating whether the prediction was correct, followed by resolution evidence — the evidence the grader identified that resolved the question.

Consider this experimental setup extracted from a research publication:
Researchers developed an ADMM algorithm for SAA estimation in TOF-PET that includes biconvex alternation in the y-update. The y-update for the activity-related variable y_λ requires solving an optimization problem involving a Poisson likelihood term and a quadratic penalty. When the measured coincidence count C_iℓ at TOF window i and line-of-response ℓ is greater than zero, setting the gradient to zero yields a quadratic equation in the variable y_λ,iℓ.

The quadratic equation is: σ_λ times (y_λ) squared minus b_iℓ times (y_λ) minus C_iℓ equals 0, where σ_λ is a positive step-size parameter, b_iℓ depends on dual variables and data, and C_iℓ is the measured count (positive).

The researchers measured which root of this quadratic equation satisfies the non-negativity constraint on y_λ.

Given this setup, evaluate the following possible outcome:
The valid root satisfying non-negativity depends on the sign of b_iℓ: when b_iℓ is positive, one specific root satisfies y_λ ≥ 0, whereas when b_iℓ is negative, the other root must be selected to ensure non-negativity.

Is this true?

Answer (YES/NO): NO